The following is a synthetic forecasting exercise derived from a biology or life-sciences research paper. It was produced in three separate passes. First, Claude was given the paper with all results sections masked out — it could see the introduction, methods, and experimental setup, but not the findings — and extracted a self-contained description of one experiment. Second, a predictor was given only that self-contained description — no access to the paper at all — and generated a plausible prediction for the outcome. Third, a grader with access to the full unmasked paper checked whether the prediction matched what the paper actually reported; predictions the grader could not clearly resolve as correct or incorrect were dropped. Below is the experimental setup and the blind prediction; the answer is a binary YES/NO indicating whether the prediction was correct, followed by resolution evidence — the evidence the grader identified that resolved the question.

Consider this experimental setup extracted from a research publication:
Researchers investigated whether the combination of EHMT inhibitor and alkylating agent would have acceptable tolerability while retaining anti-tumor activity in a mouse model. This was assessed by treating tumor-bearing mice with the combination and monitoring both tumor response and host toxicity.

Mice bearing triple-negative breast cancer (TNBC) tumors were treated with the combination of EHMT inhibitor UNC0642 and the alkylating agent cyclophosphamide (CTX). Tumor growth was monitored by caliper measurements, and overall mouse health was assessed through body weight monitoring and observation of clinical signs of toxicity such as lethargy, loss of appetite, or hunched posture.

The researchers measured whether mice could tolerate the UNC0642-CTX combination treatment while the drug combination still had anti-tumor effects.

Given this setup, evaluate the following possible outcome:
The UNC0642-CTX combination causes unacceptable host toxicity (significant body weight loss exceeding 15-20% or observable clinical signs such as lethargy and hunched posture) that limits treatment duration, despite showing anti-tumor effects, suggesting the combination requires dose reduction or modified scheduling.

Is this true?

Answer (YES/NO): NO